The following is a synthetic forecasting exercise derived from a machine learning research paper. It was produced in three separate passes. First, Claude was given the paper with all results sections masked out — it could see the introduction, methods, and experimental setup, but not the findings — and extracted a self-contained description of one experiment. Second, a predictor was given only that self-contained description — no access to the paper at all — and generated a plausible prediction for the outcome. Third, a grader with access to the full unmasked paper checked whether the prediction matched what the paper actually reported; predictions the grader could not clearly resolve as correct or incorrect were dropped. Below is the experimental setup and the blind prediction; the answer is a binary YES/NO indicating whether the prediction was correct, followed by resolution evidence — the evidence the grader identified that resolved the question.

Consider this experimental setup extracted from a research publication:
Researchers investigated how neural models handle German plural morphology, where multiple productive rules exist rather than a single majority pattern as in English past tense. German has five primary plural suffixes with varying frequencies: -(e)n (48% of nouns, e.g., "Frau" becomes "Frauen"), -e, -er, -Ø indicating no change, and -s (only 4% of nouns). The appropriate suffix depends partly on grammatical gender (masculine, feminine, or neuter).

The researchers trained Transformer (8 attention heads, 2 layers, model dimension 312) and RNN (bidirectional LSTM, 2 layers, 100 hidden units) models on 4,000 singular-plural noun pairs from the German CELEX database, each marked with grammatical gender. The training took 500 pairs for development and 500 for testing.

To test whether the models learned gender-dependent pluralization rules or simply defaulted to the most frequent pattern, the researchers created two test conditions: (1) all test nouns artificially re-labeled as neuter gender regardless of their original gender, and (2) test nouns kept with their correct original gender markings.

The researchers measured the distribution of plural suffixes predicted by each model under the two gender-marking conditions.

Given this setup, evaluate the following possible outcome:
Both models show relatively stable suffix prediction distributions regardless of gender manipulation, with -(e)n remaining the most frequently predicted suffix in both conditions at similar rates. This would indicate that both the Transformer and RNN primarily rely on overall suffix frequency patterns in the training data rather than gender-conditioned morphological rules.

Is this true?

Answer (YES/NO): NO